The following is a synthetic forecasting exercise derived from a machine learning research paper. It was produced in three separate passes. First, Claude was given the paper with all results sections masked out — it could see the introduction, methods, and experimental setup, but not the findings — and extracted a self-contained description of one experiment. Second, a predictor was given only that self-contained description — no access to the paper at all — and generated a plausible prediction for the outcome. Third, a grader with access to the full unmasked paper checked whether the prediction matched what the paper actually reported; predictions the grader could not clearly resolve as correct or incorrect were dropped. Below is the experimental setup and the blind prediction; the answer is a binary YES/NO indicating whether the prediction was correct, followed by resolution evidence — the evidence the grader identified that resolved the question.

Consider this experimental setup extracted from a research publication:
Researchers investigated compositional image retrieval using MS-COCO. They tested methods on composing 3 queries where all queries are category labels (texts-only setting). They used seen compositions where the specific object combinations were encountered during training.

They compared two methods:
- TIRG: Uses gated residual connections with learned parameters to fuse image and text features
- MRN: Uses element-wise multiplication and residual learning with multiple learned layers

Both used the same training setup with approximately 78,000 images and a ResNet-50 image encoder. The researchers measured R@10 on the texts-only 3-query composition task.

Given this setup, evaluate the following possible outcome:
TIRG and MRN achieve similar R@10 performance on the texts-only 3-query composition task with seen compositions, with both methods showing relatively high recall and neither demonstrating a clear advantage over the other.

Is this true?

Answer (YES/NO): NO